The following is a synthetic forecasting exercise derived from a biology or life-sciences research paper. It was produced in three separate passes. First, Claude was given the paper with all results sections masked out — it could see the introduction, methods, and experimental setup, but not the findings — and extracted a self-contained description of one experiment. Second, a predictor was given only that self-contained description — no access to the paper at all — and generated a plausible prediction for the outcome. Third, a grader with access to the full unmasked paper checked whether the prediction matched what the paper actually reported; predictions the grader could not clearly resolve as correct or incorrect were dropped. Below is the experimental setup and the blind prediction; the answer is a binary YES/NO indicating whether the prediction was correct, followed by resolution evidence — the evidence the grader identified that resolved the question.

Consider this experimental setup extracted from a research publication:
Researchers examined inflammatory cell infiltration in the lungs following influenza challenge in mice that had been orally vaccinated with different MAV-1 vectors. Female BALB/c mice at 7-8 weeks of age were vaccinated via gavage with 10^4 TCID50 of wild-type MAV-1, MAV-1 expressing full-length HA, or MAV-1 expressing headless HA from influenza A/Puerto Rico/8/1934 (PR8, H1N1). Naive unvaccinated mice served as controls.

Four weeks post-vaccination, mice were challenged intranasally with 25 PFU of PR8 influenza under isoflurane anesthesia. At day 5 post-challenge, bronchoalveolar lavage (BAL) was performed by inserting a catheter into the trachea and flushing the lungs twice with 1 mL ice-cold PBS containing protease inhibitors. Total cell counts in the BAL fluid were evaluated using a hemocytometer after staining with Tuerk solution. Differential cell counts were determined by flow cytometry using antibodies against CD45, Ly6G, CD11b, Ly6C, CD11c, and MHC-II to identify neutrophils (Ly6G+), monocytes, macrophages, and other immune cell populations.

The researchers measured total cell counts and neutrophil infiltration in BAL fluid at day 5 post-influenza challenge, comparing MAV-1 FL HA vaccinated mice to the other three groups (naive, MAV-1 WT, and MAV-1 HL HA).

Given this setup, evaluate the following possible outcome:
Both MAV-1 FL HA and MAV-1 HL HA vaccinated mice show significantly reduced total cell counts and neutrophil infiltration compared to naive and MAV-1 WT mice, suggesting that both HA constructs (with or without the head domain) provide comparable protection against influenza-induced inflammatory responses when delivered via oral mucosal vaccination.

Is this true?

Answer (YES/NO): NO